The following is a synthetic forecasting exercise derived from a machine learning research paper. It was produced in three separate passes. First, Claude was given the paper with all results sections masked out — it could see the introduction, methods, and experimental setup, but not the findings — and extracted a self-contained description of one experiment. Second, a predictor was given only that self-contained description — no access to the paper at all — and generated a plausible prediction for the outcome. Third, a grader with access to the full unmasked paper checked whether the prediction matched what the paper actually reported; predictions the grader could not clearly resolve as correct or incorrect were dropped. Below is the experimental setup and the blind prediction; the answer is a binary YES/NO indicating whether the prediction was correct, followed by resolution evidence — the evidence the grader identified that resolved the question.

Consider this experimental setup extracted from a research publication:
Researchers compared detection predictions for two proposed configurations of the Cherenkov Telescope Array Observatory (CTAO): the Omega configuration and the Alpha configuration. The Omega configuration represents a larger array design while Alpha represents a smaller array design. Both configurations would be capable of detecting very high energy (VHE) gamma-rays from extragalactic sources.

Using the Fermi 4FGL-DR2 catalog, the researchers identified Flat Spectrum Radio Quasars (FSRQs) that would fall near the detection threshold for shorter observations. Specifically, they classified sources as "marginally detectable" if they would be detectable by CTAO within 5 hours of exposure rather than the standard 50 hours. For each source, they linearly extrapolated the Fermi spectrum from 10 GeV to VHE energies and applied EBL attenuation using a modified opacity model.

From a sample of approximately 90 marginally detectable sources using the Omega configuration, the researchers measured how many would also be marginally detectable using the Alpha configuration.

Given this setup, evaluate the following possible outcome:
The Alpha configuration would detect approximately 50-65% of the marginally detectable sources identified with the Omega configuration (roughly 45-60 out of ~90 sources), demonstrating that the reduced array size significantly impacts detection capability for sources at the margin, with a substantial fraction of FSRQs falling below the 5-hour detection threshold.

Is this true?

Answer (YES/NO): NO